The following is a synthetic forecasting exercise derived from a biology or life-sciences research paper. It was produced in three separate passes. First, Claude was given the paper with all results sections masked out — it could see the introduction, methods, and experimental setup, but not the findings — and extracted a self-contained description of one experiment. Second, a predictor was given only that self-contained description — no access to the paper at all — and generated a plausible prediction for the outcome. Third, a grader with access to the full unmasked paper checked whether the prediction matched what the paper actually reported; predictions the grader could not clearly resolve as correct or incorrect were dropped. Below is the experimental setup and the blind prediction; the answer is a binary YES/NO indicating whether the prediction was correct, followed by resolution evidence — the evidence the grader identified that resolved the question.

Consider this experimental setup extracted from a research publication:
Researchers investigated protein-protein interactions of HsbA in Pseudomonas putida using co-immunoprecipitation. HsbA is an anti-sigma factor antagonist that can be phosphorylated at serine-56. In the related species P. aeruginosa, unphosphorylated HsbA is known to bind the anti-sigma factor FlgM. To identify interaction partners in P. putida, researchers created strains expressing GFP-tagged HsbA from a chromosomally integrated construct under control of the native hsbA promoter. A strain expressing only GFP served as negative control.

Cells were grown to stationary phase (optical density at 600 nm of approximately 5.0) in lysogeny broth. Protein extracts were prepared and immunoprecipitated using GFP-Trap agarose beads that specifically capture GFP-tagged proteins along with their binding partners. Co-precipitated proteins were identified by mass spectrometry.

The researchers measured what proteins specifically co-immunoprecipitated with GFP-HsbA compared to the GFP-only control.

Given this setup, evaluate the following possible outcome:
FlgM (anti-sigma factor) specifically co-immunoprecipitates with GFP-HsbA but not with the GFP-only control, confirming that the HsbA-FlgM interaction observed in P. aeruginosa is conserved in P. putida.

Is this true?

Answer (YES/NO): NO